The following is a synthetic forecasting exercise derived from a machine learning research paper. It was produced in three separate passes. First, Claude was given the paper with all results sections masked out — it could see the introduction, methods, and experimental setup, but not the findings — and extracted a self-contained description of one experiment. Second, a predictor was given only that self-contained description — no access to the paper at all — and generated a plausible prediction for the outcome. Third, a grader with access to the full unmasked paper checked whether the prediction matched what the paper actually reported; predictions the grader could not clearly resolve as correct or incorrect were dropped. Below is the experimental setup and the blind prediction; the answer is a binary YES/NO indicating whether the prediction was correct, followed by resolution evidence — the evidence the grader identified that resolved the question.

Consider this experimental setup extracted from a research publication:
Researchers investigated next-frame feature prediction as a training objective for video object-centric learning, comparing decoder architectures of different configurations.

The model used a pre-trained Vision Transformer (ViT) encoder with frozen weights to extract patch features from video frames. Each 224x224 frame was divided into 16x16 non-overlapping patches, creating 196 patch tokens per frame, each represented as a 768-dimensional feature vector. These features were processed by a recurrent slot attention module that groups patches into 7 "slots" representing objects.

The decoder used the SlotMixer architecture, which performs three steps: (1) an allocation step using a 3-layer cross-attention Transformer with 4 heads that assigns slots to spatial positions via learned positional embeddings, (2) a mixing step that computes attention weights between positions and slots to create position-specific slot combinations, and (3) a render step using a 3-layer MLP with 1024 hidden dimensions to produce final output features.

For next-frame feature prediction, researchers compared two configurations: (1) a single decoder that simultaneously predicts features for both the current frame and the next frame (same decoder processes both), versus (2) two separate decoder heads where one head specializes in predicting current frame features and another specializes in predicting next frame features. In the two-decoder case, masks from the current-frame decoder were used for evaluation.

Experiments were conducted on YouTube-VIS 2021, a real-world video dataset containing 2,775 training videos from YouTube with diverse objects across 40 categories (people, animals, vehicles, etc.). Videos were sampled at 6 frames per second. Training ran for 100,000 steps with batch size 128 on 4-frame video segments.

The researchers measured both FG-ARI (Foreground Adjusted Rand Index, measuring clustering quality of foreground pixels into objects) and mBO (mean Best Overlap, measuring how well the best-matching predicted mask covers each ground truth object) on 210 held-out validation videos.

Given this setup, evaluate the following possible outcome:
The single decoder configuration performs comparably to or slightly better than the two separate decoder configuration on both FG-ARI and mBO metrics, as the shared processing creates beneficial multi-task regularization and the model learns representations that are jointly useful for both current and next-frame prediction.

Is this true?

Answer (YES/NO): NO